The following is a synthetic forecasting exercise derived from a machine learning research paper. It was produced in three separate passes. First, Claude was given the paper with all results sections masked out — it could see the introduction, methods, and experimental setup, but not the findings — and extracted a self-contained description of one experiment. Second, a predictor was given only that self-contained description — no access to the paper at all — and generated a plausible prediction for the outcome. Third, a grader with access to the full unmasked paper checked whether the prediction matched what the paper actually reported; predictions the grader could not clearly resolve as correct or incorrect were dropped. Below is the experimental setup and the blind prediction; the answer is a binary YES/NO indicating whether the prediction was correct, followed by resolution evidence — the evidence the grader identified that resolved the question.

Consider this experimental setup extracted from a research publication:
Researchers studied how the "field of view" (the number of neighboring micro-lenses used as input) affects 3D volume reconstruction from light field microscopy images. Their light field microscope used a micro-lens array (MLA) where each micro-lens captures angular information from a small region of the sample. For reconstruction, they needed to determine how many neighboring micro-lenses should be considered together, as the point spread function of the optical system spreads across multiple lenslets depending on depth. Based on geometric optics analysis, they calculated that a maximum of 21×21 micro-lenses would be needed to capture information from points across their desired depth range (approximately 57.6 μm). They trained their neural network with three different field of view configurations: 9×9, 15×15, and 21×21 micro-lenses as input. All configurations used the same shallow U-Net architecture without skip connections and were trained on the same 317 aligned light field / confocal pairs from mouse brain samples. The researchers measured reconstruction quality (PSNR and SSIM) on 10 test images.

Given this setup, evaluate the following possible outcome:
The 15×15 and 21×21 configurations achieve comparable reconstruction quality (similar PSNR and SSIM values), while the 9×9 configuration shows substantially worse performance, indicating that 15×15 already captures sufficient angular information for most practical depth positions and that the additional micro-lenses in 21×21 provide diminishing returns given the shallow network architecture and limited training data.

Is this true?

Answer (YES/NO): NO